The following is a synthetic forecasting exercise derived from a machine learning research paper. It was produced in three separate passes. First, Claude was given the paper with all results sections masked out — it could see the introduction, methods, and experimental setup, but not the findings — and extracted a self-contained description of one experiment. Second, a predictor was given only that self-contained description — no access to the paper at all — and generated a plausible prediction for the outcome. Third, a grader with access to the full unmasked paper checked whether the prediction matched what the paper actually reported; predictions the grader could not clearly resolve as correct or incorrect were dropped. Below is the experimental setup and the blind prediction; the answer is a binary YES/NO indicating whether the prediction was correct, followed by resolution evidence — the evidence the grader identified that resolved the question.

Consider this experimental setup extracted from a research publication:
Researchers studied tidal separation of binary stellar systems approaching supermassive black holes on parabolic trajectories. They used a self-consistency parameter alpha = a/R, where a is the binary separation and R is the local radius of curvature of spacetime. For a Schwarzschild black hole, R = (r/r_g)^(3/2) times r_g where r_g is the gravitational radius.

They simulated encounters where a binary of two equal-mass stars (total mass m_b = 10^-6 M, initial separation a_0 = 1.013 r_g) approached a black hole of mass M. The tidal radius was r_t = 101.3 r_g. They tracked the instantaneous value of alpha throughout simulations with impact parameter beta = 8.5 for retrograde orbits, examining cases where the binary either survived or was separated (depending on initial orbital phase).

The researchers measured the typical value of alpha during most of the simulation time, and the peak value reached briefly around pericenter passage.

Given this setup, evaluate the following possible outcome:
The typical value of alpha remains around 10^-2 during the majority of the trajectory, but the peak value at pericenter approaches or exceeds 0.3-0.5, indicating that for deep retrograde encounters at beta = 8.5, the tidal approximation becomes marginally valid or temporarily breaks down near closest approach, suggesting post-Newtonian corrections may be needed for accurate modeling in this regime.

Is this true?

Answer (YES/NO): NO